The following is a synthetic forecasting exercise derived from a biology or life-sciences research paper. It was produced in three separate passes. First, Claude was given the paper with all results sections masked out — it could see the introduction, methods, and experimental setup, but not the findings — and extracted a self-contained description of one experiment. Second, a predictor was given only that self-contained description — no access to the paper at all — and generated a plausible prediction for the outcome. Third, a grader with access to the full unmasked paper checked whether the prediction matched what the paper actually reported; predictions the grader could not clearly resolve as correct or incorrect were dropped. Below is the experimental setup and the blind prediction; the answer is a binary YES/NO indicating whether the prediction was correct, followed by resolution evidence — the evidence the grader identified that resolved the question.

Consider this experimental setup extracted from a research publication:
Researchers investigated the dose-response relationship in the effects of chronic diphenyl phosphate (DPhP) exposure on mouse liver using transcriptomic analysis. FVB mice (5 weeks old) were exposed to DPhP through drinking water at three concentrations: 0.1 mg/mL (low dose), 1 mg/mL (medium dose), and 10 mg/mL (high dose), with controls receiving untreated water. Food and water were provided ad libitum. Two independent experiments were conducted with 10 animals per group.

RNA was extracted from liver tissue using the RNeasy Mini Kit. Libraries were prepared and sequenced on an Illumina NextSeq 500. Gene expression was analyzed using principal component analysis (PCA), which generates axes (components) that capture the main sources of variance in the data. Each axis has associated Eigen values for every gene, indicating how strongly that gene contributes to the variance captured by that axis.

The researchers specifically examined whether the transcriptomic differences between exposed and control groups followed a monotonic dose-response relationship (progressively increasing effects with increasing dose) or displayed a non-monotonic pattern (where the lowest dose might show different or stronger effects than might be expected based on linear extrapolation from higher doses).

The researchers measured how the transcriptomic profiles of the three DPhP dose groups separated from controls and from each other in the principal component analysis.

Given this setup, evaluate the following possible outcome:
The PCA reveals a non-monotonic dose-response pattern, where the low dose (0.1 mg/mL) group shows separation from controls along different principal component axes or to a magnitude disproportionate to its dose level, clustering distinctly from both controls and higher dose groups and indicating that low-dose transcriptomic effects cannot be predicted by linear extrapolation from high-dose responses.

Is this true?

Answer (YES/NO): YES